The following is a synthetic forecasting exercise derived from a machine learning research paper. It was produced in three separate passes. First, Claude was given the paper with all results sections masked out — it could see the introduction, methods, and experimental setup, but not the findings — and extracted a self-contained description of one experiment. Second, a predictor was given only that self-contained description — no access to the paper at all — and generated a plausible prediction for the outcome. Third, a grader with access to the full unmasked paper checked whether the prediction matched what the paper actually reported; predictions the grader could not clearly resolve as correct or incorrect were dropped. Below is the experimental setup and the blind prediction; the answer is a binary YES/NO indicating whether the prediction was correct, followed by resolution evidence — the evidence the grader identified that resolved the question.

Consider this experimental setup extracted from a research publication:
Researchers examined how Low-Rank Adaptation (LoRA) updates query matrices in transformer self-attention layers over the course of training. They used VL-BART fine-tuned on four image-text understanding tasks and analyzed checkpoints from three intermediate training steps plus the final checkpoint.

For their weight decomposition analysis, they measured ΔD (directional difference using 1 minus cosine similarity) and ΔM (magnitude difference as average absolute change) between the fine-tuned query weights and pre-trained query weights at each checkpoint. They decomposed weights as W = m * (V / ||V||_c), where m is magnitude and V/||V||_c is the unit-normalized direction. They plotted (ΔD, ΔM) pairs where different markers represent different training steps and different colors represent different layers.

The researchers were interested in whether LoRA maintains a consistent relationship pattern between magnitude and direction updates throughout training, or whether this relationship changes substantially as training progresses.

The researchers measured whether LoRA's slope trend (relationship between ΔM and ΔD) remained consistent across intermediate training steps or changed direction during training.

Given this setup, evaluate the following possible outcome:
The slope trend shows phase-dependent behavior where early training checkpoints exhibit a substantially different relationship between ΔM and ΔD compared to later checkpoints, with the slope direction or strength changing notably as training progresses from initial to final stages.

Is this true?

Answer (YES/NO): NO